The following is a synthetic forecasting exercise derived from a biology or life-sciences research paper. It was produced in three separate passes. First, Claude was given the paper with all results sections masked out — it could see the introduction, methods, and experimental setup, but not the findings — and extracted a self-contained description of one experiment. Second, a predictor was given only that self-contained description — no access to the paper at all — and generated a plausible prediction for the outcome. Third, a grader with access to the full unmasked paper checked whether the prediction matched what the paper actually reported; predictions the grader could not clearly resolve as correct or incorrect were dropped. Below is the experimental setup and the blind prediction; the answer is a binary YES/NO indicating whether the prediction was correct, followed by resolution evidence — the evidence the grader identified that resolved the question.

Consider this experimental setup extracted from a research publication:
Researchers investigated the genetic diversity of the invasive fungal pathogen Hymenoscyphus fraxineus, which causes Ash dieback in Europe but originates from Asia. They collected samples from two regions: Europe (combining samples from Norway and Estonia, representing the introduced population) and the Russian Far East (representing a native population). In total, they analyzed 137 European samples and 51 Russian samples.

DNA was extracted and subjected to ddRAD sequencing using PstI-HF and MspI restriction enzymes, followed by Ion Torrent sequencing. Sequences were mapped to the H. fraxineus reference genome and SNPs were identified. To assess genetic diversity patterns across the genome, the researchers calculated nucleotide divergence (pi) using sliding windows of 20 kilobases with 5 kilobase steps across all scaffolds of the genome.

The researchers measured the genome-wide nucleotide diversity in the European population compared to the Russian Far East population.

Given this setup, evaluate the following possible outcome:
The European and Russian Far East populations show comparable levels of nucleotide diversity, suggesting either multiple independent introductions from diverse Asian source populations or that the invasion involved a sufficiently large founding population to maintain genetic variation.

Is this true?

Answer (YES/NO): NO